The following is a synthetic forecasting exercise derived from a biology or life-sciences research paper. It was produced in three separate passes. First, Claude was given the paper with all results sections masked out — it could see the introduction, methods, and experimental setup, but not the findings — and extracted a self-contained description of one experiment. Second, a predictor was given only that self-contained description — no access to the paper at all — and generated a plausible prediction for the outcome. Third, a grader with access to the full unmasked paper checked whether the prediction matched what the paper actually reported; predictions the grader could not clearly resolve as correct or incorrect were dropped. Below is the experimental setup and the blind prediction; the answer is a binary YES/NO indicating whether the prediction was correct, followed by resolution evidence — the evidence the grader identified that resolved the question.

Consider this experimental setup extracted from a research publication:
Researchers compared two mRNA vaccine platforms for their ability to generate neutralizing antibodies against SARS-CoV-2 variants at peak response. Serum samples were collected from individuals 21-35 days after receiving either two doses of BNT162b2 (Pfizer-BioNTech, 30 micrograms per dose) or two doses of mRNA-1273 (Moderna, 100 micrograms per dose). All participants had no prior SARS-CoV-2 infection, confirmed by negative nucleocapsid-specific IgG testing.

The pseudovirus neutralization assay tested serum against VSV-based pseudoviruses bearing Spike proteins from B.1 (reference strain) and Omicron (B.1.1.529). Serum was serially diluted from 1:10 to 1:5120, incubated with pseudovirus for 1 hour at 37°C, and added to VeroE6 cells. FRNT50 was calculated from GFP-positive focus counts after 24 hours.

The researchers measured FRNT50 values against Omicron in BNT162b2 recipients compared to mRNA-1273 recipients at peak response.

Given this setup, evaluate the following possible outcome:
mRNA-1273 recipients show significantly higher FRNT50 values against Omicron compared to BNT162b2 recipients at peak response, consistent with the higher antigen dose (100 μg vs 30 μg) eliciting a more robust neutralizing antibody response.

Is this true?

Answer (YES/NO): YES